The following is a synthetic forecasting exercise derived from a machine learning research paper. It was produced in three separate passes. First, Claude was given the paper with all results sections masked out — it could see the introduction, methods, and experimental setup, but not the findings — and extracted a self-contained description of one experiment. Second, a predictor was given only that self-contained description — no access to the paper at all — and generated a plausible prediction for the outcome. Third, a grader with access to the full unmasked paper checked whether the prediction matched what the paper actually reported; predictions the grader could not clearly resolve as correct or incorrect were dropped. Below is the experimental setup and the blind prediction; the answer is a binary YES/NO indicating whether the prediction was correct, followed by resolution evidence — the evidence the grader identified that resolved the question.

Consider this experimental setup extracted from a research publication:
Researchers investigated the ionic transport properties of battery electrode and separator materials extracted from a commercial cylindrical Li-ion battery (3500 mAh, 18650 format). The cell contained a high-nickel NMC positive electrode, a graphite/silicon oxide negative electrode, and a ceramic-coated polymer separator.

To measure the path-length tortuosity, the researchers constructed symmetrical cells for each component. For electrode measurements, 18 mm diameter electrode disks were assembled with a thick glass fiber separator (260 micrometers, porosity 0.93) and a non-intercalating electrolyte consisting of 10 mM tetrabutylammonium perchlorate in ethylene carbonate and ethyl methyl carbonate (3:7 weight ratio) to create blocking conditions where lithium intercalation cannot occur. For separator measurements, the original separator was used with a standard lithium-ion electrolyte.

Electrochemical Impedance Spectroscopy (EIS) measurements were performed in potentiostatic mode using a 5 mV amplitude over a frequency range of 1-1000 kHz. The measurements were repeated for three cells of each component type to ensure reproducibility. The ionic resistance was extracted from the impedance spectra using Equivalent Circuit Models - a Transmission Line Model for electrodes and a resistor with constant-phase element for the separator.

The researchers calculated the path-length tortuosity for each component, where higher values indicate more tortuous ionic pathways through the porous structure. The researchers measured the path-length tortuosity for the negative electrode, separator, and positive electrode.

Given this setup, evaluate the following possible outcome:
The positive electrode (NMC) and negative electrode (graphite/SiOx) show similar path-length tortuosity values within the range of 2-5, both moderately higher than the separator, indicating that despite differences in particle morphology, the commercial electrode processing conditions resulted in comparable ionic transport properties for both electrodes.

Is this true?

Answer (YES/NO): NO